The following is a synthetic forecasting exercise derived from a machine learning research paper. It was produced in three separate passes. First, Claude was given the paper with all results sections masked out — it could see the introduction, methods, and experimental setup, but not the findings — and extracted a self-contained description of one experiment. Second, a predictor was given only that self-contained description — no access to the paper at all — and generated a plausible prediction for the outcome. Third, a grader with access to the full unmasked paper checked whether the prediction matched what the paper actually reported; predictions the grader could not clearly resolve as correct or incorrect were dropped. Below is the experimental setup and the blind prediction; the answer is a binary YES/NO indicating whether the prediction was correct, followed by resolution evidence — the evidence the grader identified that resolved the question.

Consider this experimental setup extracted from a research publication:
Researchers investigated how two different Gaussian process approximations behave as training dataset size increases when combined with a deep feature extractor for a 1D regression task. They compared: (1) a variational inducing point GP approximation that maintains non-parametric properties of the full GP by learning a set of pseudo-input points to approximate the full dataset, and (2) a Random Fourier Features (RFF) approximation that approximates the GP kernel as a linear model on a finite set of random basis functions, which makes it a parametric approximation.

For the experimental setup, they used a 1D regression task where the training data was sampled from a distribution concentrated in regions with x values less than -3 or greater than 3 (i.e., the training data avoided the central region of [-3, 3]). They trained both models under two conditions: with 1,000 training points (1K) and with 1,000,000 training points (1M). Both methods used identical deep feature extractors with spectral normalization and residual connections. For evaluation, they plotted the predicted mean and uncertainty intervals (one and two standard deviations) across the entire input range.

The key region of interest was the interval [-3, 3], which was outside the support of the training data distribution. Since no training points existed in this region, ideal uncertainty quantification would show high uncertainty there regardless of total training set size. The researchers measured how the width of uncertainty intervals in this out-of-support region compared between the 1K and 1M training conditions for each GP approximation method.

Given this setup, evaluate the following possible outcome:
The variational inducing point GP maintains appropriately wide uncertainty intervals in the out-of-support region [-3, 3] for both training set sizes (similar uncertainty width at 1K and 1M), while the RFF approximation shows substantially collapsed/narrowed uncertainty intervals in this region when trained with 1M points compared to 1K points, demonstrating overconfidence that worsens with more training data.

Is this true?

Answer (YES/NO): YES